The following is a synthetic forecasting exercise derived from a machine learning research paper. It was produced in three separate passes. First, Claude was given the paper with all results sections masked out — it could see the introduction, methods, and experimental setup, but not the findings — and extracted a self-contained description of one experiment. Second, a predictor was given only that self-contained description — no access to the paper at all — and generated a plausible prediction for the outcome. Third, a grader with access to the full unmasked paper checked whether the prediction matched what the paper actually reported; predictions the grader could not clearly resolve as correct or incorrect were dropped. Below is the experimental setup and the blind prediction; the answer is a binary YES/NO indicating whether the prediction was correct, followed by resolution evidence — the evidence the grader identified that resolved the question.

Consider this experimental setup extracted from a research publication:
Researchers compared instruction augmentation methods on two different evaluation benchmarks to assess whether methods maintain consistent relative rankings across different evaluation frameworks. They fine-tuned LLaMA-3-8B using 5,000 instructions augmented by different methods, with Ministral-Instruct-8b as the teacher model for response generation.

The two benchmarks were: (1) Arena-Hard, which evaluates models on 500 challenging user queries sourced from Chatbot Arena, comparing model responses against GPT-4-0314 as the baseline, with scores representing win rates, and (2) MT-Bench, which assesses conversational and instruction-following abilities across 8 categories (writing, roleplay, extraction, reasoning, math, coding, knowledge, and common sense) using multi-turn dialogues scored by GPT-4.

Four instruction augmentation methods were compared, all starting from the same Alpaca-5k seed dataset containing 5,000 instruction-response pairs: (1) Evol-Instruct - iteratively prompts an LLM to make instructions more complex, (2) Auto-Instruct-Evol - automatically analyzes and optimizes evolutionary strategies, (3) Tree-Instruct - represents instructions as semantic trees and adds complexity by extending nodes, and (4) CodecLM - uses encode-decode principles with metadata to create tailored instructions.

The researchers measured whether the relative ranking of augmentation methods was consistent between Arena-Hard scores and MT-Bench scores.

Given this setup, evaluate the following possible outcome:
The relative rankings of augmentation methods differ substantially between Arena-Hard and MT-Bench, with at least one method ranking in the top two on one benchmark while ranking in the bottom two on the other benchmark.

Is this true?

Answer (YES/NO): YES